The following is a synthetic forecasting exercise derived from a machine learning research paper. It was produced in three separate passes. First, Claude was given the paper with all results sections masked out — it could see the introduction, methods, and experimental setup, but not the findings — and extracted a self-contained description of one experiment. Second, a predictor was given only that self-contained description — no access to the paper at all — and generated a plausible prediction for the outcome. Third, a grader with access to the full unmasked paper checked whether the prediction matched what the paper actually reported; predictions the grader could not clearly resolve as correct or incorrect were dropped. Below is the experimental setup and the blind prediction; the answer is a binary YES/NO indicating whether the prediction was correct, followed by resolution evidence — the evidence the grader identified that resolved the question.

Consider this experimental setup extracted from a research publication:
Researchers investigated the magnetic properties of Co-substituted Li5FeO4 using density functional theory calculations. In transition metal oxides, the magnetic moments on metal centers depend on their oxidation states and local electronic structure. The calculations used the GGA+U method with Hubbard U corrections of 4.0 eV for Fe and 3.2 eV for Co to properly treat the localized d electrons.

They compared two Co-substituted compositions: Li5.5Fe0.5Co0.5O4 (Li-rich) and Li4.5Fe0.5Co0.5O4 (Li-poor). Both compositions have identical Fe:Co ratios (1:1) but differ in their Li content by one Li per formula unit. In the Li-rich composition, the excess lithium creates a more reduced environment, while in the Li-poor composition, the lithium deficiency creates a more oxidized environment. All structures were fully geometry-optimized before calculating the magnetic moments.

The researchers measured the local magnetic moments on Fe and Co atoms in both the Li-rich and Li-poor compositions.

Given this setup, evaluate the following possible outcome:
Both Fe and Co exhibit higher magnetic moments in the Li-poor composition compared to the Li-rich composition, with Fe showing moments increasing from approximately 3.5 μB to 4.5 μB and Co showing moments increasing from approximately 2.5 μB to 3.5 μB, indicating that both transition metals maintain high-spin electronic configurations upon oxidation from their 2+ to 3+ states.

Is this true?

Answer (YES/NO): NO